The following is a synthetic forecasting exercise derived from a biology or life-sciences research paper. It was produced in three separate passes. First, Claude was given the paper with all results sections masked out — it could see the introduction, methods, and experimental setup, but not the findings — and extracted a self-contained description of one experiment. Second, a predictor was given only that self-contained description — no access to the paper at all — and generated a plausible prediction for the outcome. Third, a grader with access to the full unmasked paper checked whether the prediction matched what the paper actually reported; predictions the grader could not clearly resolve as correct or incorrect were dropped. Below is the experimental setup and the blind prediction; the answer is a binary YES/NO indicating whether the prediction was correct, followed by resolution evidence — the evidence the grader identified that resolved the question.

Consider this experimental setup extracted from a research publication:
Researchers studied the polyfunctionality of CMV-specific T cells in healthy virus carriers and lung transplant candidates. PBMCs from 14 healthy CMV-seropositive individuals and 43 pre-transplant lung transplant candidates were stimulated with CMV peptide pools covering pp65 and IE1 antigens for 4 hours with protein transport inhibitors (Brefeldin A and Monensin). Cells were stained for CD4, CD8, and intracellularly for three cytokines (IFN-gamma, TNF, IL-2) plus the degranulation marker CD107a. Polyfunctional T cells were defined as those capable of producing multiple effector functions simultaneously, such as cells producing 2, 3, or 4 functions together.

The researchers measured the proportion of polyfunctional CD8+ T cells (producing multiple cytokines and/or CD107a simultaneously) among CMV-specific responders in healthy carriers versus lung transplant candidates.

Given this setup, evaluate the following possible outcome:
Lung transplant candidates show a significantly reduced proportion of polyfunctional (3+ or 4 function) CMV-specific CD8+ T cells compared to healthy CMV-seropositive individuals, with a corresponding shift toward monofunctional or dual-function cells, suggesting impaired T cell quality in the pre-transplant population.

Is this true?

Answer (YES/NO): NO